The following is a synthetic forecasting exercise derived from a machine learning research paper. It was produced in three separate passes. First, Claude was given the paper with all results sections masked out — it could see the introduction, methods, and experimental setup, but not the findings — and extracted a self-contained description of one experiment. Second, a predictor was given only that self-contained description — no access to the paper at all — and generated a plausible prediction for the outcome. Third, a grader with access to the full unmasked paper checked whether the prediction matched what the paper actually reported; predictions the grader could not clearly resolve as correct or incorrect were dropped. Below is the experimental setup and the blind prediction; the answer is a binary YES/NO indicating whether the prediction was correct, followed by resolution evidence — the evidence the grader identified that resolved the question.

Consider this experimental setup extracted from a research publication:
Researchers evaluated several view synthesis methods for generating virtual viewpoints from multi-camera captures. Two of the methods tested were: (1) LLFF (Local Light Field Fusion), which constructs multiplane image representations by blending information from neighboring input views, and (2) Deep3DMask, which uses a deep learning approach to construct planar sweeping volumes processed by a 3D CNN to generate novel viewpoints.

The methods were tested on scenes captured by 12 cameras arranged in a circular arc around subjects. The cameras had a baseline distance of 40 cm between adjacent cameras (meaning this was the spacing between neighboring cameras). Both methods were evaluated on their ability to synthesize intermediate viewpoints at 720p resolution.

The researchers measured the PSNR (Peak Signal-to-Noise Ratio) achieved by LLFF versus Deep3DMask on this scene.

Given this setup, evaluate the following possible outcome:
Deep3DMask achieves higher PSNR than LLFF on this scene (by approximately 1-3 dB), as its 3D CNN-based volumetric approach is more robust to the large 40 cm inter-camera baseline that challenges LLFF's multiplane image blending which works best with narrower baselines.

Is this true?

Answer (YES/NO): YES